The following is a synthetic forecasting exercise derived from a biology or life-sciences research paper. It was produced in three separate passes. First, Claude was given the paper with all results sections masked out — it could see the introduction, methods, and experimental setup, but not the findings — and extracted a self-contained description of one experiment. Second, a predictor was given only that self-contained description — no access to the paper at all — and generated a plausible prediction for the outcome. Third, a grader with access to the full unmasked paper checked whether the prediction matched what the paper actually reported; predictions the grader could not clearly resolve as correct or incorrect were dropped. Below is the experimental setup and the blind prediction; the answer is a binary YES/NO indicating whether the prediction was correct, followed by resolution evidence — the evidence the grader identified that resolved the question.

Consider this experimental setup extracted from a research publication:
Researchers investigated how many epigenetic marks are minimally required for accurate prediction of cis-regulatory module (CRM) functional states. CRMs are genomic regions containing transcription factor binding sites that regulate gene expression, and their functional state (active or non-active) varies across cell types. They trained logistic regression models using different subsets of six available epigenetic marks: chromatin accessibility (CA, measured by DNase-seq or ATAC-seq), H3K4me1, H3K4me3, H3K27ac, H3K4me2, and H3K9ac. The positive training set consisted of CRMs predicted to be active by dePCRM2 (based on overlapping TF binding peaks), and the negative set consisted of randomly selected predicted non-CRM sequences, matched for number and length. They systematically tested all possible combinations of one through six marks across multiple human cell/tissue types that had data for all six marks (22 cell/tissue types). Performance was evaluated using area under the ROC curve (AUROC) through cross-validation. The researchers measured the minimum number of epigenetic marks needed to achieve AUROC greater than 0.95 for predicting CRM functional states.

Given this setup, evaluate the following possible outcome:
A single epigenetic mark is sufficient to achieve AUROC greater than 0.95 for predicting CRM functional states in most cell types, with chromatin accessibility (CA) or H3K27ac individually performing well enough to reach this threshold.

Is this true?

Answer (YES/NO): NO